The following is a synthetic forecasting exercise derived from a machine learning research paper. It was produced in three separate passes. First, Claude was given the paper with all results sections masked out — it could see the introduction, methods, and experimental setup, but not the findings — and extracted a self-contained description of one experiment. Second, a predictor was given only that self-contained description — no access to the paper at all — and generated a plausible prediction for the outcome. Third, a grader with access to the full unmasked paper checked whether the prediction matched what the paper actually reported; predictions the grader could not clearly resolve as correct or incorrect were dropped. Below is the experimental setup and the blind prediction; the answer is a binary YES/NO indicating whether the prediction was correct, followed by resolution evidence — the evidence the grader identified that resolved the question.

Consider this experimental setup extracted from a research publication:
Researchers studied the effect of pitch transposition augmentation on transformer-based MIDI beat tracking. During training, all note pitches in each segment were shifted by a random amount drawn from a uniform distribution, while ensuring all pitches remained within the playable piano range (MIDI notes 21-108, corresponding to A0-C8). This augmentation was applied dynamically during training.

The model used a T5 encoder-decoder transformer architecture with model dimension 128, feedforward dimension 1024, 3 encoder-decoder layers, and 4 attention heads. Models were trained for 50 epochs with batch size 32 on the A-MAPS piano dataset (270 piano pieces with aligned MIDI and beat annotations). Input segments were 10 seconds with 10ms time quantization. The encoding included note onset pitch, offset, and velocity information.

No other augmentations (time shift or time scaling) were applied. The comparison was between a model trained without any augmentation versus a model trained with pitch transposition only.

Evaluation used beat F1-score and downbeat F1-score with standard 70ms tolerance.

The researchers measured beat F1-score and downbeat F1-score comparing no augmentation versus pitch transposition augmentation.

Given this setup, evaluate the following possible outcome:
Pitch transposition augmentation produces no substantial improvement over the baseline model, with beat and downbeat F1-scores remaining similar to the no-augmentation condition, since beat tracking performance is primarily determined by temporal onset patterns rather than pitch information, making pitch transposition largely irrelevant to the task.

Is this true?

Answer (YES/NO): NO